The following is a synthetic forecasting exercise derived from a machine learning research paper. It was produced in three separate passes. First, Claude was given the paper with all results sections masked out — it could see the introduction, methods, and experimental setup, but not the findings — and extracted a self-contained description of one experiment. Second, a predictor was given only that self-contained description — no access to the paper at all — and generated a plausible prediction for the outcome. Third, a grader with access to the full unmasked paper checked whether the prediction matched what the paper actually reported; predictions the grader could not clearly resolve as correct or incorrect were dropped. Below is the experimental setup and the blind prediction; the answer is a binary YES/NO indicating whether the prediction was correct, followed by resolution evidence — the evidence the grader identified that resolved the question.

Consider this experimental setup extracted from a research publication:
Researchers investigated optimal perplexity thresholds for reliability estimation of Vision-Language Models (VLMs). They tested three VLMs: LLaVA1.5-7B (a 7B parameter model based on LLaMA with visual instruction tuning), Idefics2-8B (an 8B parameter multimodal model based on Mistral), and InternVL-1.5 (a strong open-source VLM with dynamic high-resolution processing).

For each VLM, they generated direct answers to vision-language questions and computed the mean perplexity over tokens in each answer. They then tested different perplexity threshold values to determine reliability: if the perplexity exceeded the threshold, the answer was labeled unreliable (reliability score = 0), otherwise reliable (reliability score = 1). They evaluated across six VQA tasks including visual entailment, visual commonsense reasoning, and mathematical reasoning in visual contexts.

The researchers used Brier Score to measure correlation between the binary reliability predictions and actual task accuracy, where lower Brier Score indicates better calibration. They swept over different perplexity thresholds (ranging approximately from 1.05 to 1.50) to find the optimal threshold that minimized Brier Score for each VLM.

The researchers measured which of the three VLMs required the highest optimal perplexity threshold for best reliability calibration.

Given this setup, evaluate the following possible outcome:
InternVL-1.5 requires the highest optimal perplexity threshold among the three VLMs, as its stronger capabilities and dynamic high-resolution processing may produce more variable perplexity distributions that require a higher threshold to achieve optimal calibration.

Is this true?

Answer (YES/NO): YES